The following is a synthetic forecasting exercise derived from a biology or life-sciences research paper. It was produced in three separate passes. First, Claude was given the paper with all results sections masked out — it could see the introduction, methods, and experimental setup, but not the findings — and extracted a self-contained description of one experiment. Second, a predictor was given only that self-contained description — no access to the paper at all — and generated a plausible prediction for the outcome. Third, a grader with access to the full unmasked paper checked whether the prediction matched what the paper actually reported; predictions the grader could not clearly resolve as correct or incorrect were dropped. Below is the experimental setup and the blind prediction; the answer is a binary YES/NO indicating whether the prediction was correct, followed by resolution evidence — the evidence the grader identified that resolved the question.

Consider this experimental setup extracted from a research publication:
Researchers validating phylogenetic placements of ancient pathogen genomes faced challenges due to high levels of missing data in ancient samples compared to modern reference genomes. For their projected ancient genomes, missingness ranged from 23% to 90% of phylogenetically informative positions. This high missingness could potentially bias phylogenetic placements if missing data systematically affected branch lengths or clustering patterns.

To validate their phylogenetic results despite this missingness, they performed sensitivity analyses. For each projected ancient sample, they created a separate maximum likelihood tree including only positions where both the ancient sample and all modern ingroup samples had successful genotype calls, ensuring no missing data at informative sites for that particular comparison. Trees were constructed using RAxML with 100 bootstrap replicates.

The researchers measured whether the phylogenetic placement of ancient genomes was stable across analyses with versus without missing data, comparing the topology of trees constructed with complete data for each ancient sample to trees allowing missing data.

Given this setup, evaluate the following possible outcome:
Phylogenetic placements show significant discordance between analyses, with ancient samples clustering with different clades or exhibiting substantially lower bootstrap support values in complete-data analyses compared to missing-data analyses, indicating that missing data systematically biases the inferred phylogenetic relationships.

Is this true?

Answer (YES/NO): NO